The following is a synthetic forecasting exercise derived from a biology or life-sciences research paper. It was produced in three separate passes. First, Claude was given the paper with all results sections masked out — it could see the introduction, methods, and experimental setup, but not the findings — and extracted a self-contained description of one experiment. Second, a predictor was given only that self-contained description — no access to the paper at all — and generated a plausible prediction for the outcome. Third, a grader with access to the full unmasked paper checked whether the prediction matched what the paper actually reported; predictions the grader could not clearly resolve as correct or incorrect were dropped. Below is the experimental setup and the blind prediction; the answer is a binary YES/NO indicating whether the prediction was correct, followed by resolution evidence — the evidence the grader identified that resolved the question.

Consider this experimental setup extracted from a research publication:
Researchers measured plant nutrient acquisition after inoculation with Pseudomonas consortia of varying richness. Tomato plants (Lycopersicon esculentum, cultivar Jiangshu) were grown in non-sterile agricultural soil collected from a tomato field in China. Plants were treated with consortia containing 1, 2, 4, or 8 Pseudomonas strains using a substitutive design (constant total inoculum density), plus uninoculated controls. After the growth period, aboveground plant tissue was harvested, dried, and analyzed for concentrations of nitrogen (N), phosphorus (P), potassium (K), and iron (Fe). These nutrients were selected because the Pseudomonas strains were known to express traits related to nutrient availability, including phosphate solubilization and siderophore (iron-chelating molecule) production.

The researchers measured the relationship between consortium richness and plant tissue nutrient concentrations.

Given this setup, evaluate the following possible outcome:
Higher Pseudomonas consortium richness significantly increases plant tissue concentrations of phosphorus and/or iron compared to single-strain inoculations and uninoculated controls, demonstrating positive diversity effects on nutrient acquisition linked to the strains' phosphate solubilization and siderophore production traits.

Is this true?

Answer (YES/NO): NO